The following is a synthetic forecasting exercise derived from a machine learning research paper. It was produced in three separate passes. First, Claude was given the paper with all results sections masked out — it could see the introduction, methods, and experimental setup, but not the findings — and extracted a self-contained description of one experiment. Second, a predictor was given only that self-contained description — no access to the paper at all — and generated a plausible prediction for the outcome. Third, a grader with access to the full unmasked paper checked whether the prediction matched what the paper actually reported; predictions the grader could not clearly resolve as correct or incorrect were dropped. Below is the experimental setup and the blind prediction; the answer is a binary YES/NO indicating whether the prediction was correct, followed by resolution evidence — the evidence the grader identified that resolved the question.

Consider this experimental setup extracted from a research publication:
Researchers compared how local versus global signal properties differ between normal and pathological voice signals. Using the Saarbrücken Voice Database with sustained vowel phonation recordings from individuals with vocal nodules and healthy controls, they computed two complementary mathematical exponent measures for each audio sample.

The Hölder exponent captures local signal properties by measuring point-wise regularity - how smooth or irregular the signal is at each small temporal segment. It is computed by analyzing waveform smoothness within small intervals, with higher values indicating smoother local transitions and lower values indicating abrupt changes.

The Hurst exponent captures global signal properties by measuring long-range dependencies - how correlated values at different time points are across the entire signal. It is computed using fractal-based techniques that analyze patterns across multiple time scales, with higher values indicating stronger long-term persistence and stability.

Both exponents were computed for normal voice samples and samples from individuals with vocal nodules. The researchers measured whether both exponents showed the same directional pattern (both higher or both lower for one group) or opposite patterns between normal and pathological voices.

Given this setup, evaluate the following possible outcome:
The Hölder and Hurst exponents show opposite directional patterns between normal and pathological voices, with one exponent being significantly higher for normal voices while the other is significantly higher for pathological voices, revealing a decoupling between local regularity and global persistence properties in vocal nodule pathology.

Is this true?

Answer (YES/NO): NO